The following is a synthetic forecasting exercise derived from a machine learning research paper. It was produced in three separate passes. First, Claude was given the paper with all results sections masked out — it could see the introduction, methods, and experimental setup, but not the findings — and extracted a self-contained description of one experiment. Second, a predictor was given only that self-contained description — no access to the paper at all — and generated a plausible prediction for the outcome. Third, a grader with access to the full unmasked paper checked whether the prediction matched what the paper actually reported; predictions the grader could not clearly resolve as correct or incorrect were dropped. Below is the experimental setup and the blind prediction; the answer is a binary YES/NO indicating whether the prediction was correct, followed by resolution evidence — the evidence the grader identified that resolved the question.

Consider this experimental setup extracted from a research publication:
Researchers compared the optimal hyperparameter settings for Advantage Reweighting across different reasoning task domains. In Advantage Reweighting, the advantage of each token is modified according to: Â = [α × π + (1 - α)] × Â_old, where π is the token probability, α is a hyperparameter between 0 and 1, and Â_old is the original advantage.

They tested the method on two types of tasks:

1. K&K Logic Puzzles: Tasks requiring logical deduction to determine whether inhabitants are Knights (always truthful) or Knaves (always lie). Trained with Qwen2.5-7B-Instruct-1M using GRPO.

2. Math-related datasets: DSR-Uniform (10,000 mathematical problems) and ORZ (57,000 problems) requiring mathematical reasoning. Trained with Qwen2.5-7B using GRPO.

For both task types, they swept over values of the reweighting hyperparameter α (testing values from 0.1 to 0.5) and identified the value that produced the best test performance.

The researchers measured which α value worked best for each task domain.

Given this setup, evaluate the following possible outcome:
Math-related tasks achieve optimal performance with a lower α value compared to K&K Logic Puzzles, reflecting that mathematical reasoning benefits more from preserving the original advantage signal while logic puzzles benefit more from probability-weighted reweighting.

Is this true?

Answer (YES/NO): YES